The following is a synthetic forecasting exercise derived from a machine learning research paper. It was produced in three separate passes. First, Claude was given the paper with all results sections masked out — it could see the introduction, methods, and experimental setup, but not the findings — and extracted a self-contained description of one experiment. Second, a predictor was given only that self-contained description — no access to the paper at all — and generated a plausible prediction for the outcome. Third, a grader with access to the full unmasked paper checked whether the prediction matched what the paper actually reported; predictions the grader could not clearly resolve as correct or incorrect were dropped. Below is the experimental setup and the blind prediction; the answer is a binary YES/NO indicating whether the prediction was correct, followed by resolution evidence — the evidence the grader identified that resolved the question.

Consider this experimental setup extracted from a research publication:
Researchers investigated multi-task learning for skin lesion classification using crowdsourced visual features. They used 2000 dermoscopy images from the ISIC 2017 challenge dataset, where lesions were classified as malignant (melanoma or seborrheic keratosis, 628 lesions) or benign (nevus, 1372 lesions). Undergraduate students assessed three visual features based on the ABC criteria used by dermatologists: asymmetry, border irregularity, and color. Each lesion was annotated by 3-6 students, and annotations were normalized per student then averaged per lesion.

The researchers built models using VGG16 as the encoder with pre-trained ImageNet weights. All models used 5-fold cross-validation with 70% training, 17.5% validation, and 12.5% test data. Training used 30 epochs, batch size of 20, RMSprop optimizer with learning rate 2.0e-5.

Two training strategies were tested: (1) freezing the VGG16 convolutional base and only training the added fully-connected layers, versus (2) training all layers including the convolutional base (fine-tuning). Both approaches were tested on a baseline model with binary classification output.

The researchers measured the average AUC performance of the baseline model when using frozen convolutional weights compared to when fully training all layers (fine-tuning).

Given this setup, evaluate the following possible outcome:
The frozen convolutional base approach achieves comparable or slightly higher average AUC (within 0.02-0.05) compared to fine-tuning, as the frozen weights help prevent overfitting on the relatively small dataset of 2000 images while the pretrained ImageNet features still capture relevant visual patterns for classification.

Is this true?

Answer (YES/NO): NO